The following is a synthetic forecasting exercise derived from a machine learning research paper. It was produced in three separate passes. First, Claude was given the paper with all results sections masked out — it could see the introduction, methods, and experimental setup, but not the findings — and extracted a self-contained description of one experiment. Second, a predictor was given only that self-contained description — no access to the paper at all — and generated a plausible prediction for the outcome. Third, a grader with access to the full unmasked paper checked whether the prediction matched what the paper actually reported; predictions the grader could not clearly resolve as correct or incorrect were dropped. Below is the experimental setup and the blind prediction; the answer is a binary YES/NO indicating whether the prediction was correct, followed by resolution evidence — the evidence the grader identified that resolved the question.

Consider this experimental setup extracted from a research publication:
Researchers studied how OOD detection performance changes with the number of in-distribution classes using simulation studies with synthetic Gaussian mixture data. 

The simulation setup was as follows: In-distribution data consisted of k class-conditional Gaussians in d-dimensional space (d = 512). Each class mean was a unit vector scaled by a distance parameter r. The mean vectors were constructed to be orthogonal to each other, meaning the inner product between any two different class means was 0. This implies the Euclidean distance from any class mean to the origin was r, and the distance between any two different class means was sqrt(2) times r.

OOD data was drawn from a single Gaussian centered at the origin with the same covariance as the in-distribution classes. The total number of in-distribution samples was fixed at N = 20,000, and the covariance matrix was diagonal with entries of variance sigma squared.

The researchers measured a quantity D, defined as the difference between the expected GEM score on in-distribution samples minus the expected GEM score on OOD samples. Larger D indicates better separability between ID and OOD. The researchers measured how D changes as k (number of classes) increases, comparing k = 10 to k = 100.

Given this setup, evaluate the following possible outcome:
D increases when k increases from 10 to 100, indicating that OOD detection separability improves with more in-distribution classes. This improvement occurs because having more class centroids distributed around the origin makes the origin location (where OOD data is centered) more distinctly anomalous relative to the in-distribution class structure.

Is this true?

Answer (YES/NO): NO